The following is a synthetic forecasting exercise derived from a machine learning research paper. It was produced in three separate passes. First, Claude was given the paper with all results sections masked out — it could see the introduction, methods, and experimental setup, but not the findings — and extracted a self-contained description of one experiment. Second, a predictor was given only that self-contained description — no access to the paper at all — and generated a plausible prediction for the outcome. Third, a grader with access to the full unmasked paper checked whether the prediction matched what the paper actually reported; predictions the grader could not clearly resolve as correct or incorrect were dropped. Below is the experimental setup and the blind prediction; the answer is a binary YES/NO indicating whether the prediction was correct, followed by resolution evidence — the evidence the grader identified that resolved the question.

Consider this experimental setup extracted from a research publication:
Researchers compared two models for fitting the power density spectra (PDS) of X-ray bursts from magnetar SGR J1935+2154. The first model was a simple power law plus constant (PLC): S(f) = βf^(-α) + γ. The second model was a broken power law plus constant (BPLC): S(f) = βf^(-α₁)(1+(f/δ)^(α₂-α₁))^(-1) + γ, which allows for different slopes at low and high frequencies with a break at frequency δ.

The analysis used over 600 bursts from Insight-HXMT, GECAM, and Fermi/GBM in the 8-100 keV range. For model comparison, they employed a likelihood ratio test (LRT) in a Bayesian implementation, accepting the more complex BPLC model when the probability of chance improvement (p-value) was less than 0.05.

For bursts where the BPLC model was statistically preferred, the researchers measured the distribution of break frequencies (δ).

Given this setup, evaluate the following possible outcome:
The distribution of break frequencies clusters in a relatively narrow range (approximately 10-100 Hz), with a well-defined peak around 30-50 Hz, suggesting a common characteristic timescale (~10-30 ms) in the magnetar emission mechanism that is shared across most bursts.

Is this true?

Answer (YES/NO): NO